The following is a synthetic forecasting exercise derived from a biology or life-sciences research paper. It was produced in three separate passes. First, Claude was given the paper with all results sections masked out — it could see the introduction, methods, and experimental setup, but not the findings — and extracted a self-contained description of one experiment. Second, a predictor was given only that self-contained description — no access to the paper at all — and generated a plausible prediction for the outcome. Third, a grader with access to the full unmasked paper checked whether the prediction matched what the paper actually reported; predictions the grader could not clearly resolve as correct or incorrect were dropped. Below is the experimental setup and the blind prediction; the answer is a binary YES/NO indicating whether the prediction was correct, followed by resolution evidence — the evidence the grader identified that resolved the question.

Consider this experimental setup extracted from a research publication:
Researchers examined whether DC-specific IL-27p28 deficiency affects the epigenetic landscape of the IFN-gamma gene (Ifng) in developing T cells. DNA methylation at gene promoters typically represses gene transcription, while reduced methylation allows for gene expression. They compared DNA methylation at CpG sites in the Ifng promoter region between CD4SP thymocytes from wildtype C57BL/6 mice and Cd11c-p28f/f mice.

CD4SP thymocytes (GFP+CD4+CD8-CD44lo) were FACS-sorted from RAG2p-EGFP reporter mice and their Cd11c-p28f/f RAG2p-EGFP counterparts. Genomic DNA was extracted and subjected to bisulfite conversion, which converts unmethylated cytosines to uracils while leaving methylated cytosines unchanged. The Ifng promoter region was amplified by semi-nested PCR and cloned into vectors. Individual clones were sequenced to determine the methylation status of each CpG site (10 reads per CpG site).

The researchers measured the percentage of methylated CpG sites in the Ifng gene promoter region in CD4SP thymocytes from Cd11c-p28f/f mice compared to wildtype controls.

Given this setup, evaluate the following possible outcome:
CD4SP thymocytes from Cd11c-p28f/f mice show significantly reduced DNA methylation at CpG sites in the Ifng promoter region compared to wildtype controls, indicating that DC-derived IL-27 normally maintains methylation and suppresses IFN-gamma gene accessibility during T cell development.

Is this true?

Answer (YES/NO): YES